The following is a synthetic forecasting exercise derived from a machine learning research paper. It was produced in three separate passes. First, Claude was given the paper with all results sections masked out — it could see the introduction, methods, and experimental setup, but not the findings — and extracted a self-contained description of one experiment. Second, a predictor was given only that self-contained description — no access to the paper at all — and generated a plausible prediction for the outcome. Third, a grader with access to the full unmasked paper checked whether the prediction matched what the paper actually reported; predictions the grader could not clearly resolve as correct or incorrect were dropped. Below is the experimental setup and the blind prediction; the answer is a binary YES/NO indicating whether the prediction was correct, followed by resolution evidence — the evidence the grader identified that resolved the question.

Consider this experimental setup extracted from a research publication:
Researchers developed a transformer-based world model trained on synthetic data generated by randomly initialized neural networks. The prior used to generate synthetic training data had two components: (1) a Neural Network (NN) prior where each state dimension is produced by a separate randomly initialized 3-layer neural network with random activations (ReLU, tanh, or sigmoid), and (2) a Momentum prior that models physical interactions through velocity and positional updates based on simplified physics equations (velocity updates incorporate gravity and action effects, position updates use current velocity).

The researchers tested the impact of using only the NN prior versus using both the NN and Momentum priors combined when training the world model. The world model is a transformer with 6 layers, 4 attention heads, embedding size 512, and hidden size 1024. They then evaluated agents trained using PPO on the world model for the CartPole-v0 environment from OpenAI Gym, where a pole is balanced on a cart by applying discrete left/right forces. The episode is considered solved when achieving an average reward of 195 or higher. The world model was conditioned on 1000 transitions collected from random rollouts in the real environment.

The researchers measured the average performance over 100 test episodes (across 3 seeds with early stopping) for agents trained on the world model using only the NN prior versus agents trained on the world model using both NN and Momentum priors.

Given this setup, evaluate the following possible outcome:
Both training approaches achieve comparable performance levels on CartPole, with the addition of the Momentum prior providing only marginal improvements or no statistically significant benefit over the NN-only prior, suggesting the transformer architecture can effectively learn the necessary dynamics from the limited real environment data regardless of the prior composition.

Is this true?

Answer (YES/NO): NO